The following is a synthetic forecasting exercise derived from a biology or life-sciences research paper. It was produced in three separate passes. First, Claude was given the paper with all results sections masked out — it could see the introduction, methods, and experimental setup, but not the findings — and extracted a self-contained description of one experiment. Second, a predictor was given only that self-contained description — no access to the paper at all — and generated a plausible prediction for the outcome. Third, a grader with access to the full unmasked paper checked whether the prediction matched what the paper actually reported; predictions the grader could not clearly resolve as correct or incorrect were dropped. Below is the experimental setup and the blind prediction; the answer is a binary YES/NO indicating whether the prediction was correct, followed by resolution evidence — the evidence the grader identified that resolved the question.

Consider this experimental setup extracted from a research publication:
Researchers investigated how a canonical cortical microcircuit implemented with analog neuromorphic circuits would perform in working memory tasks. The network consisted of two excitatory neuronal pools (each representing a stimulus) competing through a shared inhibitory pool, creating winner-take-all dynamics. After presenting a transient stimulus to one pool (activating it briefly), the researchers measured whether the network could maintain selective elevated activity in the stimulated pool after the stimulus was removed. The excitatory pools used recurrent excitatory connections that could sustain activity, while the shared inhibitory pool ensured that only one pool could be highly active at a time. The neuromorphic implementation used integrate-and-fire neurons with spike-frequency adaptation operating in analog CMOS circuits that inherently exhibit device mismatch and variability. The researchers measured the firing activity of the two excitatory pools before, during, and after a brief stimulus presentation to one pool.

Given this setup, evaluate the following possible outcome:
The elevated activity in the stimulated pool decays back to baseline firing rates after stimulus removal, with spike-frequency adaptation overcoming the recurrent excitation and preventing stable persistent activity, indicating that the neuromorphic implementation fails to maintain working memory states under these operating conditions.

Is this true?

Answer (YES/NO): NO